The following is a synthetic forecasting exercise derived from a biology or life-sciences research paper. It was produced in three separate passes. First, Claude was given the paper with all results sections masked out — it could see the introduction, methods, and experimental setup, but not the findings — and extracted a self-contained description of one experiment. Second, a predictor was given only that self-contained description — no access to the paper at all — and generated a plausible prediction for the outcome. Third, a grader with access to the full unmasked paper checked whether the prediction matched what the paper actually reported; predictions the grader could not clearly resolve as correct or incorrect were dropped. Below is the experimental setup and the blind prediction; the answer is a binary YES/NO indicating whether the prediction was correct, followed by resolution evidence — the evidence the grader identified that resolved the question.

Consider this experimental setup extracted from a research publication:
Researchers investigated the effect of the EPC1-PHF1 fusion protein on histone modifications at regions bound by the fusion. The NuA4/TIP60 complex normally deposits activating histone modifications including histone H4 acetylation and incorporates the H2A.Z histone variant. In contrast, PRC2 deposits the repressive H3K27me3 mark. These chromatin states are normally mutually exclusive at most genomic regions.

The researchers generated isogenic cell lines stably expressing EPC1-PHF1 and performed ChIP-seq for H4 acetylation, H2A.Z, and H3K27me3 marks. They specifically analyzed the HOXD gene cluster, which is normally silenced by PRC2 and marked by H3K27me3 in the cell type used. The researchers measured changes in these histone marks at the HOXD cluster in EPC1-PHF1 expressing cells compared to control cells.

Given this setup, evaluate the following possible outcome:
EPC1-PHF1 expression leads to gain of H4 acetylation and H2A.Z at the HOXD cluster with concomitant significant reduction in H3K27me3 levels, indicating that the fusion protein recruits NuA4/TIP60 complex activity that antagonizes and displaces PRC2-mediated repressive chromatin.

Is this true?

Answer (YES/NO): YES